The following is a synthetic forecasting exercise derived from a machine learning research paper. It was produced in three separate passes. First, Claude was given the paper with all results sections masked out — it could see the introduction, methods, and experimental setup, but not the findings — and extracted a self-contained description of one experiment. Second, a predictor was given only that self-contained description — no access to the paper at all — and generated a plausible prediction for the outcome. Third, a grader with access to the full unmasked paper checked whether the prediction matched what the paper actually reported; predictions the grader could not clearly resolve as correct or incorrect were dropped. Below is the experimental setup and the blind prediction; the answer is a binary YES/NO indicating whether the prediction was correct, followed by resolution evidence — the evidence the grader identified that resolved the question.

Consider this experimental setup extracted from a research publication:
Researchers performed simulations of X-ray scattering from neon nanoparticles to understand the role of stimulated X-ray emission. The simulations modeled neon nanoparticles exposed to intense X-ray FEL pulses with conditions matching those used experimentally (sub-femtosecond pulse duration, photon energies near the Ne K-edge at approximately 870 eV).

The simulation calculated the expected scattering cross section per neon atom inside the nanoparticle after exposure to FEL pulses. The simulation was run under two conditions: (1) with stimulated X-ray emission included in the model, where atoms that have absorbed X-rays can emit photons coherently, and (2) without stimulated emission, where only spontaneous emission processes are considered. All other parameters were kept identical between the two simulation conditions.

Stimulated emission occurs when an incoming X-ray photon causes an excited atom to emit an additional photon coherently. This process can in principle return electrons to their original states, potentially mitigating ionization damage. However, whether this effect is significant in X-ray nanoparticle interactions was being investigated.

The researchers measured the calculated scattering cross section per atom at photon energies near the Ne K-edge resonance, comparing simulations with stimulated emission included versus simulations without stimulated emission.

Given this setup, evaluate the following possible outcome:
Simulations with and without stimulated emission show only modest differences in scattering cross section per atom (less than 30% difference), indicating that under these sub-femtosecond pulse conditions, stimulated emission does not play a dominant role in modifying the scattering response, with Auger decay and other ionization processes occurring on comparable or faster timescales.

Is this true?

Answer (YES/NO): NO